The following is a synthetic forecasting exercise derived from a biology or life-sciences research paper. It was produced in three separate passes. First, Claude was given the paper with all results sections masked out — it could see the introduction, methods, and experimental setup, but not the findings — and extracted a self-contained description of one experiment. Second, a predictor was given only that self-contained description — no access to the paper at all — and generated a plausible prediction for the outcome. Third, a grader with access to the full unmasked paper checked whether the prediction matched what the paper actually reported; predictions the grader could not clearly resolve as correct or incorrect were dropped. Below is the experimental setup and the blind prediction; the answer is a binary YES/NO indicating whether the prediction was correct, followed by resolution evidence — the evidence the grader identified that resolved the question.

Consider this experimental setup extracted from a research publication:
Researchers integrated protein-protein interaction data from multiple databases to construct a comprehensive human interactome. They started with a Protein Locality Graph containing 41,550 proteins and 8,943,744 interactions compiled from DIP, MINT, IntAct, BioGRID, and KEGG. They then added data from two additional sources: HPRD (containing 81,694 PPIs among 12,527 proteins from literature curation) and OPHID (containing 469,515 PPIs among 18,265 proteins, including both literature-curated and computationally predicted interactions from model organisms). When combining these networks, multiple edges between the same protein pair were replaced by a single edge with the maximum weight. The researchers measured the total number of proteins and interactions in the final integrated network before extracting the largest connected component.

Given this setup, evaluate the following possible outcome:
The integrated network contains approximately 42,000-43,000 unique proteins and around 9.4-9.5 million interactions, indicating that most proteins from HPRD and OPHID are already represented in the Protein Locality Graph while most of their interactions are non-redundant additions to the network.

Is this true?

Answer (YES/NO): NO